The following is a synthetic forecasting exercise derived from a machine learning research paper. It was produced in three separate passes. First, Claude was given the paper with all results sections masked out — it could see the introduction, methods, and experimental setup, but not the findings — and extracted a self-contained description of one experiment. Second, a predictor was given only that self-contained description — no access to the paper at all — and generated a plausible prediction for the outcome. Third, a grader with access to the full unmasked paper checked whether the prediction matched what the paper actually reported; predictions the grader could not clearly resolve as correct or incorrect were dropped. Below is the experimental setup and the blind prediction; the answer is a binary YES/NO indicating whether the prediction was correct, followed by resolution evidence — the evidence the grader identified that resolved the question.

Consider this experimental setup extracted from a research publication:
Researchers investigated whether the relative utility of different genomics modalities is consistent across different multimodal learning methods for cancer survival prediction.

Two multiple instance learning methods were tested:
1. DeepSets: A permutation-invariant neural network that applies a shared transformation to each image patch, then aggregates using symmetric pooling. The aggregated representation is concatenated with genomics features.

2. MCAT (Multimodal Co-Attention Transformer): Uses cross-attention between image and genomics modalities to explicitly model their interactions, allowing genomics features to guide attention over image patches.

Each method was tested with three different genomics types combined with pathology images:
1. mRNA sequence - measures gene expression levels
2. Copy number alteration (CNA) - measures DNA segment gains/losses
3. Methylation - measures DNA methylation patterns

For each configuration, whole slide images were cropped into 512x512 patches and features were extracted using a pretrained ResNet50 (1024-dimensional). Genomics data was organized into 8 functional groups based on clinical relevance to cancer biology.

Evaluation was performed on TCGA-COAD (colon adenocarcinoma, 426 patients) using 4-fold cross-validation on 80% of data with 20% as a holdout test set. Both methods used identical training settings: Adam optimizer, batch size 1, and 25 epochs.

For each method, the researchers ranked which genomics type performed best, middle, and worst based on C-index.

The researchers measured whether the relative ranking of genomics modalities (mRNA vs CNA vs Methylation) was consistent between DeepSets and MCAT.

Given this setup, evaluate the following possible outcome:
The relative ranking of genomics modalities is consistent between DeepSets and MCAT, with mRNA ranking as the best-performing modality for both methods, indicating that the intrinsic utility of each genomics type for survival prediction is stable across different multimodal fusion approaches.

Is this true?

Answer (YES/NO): NO